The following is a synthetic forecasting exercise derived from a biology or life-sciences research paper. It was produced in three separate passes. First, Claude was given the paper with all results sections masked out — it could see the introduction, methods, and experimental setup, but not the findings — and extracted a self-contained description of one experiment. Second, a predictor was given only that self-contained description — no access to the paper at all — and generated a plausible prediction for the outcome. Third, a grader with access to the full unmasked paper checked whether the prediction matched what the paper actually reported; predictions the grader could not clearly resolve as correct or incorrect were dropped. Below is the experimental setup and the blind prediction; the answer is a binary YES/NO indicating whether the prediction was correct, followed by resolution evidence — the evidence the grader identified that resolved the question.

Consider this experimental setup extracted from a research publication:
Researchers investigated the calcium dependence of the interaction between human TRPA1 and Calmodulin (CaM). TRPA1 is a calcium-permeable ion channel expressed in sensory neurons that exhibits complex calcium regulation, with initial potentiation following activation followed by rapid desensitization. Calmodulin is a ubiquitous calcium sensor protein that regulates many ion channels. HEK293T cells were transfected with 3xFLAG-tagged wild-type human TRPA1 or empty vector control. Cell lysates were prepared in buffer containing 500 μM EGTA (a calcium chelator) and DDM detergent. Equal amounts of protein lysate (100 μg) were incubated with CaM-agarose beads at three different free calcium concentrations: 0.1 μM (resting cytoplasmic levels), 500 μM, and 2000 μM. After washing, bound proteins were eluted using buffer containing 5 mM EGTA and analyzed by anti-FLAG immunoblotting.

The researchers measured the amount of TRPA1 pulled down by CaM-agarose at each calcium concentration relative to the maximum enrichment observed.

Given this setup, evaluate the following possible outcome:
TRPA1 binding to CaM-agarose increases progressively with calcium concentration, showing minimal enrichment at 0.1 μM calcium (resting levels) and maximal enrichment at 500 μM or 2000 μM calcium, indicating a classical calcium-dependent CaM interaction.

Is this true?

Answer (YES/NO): NO